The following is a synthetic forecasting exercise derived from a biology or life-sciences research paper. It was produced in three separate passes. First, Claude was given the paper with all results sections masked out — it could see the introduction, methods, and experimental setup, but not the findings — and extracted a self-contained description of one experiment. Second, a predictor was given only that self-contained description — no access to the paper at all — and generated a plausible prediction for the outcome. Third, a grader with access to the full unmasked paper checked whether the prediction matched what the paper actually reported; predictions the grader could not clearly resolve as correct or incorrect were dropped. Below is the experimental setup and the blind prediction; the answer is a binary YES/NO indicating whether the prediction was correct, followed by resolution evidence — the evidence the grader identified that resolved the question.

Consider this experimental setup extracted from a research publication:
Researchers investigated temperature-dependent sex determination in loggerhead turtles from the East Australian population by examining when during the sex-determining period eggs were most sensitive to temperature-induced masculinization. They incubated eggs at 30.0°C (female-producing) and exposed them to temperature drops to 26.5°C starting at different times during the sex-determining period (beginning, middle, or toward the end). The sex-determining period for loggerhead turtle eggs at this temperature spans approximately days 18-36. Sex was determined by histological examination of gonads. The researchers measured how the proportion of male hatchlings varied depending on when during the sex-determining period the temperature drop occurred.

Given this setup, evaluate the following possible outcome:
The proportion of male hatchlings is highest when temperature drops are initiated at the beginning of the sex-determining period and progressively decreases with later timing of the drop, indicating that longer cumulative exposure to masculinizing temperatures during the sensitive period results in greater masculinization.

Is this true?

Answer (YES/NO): NO